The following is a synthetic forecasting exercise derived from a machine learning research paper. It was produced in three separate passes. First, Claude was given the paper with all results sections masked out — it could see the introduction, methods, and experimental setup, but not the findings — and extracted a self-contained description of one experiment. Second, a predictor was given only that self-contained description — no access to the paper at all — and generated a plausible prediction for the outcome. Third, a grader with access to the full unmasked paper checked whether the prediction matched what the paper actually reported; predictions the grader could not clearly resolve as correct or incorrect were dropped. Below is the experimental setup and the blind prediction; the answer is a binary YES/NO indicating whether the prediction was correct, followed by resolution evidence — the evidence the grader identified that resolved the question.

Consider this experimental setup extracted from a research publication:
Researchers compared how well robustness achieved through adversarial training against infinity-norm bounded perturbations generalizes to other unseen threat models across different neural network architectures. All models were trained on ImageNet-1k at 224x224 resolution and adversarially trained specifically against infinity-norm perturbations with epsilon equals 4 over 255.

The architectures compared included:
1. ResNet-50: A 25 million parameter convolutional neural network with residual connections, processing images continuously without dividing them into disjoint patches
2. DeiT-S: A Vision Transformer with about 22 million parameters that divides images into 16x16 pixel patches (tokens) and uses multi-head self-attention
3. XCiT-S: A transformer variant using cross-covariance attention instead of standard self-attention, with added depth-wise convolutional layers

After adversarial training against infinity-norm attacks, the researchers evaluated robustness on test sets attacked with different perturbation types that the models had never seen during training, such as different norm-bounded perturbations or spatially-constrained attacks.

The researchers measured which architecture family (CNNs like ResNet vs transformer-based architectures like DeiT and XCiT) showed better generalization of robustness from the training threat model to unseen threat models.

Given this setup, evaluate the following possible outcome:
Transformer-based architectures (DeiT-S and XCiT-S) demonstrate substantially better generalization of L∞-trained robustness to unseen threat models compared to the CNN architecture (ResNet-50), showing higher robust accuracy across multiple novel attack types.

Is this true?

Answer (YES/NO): YES